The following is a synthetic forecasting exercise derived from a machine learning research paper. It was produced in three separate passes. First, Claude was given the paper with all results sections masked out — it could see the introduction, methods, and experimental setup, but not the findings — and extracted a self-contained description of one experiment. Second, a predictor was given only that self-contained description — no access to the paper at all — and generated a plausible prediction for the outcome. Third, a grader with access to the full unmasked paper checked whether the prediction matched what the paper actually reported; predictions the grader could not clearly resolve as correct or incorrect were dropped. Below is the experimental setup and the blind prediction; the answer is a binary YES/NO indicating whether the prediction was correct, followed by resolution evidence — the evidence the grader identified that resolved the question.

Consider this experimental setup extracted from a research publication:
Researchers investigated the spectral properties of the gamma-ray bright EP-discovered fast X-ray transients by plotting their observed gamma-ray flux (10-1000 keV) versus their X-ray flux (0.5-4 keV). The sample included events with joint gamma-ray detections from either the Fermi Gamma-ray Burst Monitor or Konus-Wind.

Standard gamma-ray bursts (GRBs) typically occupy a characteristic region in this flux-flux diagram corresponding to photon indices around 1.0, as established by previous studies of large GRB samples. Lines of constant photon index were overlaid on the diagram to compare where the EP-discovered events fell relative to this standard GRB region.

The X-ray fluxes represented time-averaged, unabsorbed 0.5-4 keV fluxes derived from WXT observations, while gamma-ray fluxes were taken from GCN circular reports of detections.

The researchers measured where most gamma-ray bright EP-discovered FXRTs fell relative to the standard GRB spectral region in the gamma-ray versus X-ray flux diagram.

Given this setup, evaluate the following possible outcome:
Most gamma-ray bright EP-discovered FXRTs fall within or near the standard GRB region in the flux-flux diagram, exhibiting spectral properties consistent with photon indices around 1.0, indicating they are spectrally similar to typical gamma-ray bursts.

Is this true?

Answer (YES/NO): YES